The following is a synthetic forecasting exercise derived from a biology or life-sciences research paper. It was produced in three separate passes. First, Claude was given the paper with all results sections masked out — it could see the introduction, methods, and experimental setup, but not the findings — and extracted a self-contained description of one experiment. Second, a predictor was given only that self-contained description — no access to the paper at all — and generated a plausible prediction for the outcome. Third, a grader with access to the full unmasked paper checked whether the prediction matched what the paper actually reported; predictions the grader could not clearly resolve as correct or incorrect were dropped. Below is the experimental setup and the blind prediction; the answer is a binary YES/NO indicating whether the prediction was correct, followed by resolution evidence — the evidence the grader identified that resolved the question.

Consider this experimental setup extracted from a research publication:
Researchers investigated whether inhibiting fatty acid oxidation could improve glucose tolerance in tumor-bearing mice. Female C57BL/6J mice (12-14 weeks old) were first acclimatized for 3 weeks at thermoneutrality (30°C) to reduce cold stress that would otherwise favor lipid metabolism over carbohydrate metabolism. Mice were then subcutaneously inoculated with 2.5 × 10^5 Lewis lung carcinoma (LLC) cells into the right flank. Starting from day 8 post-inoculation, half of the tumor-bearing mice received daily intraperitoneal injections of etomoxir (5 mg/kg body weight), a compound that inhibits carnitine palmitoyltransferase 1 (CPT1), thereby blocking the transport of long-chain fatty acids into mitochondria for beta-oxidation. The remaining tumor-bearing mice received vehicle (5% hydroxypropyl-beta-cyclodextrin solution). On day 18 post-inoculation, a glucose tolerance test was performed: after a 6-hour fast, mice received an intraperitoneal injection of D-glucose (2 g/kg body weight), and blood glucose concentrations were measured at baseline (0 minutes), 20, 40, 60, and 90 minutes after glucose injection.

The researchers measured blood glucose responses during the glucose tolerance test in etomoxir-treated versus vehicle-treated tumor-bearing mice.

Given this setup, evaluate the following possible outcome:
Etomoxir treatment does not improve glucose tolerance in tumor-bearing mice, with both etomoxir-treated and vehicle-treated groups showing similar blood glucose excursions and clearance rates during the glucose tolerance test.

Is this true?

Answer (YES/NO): YES